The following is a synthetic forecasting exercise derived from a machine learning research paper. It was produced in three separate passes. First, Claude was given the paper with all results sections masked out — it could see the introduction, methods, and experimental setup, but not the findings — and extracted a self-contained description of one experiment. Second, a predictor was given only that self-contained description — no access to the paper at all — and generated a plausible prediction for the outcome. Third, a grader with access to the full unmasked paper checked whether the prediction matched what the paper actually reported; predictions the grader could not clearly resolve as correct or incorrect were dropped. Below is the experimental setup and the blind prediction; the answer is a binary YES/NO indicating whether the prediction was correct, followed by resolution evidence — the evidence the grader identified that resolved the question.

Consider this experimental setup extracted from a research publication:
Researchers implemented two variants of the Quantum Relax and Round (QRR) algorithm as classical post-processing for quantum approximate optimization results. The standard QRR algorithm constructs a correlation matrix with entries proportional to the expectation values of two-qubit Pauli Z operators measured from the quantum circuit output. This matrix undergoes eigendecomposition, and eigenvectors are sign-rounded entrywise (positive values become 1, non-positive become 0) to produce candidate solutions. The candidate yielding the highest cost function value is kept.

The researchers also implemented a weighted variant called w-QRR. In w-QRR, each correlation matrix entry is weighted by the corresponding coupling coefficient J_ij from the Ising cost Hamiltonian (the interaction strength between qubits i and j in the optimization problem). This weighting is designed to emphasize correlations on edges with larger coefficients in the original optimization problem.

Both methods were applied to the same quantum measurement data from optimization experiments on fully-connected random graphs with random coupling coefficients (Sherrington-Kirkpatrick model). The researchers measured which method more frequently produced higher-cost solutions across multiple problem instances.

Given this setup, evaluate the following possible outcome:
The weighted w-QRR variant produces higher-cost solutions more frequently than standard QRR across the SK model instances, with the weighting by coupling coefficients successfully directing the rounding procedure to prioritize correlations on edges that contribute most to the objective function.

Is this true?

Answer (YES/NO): YES